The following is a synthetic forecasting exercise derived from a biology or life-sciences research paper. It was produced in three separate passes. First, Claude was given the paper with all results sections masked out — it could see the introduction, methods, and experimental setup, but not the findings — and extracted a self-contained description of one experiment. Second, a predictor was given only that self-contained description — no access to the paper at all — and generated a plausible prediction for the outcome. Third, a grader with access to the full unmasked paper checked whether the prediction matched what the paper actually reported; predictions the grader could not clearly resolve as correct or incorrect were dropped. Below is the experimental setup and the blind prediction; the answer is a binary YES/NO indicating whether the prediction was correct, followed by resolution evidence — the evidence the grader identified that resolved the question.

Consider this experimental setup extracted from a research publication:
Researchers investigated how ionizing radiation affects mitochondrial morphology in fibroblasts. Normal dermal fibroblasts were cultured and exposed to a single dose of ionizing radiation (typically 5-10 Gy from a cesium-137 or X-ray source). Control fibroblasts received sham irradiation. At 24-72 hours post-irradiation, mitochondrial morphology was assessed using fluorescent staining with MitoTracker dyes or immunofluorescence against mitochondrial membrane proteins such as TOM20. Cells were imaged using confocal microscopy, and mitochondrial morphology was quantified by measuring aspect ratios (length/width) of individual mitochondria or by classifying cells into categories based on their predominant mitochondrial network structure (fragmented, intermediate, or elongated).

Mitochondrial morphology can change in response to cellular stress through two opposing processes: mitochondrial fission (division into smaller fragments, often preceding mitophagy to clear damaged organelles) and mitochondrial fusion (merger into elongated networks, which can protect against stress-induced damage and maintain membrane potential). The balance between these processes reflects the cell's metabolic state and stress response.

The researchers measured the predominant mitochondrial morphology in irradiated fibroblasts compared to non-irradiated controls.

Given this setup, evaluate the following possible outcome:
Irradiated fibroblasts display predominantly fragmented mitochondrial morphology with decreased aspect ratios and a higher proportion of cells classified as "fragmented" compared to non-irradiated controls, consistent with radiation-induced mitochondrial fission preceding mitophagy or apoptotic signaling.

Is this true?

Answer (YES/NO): NO